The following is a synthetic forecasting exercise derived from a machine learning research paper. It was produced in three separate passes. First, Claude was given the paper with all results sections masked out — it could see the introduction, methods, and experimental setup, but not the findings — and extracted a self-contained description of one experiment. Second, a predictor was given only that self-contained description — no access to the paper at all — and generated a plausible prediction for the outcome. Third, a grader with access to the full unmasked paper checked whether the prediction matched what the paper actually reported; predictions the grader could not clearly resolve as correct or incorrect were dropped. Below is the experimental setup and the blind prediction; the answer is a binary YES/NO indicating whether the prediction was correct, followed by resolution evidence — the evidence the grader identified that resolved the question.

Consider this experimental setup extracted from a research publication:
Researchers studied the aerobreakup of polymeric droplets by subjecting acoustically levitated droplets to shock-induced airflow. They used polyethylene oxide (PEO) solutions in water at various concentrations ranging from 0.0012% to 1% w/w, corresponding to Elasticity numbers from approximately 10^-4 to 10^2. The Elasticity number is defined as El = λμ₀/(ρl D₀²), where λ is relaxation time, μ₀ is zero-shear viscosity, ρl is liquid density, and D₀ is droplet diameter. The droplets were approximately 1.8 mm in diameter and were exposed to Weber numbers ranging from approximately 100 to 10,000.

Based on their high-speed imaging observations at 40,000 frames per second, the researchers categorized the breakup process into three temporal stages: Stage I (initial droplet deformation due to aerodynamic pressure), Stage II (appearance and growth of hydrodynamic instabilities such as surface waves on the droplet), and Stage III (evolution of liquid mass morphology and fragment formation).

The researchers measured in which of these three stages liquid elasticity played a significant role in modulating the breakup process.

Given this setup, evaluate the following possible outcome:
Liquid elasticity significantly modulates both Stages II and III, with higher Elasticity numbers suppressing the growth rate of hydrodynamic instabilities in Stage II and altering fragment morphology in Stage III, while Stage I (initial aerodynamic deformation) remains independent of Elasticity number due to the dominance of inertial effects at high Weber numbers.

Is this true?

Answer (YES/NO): NO